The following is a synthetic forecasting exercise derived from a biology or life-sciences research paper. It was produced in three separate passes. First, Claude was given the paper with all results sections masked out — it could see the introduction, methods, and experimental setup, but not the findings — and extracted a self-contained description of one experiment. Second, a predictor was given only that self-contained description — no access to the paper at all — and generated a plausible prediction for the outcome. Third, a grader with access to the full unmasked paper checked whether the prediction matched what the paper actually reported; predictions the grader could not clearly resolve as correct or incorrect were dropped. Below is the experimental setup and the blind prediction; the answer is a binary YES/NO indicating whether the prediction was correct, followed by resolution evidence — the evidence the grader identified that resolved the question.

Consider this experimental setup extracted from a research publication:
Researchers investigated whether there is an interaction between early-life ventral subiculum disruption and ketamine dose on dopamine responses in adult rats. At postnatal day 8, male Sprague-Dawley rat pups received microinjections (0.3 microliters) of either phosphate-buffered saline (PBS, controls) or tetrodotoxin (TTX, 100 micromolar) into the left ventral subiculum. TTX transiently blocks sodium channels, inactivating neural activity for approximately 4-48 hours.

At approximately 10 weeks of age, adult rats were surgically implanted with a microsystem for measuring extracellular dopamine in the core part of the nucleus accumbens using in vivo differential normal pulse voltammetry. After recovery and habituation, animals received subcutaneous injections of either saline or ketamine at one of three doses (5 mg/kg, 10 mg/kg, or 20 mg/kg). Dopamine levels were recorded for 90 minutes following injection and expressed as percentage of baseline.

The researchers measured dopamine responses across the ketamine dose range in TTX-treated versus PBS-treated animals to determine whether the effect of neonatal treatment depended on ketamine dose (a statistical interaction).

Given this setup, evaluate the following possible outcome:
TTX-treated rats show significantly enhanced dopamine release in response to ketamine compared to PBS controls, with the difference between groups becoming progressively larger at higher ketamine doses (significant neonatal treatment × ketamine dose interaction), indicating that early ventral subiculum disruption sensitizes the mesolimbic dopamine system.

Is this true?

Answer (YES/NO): NO